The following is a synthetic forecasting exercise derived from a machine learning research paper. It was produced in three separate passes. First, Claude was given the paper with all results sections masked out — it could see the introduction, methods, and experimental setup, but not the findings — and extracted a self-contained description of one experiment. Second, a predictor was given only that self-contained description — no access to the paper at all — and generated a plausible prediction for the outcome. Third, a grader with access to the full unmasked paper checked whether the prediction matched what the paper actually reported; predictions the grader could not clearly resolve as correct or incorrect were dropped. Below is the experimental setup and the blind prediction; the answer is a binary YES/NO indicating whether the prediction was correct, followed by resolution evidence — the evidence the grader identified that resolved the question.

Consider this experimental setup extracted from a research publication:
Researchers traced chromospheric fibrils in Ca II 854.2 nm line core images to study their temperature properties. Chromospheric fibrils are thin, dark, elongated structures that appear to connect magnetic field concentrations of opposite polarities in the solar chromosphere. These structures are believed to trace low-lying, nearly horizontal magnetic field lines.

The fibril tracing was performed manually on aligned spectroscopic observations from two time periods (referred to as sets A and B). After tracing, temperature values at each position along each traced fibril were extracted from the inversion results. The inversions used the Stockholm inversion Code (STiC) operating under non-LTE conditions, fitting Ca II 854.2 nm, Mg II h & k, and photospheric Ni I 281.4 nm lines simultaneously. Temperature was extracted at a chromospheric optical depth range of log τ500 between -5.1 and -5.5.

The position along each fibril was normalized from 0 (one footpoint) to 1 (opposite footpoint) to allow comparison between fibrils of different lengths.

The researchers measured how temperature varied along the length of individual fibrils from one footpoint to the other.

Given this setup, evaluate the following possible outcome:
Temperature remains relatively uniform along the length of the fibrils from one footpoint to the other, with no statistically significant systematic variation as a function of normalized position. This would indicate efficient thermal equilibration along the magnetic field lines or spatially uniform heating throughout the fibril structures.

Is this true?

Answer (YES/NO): NO